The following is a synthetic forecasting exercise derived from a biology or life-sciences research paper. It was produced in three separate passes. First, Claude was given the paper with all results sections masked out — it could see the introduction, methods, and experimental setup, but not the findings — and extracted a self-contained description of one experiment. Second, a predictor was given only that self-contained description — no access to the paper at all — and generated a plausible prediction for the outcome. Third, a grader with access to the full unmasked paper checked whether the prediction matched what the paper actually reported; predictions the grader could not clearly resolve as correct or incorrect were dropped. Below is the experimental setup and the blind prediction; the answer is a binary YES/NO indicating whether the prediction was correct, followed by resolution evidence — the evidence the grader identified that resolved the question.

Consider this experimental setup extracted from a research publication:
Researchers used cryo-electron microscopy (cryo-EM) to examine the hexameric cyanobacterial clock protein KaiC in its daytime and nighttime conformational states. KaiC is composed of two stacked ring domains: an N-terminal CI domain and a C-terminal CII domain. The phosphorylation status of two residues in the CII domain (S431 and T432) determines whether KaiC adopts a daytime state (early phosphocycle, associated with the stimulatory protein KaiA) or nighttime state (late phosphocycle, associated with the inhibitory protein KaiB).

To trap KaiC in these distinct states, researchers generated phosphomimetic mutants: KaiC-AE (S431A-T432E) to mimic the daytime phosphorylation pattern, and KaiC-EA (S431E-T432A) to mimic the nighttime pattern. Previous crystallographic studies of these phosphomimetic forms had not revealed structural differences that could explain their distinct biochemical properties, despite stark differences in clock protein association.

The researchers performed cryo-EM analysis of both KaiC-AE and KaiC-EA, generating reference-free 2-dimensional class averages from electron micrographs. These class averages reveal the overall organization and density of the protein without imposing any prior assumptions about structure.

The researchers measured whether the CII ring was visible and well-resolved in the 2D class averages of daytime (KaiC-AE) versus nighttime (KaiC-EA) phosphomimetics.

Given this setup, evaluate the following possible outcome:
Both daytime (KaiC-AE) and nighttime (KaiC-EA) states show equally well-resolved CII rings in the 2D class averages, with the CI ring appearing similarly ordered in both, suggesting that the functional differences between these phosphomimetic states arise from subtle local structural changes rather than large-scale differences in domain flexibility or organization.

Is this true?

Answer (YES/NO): NO